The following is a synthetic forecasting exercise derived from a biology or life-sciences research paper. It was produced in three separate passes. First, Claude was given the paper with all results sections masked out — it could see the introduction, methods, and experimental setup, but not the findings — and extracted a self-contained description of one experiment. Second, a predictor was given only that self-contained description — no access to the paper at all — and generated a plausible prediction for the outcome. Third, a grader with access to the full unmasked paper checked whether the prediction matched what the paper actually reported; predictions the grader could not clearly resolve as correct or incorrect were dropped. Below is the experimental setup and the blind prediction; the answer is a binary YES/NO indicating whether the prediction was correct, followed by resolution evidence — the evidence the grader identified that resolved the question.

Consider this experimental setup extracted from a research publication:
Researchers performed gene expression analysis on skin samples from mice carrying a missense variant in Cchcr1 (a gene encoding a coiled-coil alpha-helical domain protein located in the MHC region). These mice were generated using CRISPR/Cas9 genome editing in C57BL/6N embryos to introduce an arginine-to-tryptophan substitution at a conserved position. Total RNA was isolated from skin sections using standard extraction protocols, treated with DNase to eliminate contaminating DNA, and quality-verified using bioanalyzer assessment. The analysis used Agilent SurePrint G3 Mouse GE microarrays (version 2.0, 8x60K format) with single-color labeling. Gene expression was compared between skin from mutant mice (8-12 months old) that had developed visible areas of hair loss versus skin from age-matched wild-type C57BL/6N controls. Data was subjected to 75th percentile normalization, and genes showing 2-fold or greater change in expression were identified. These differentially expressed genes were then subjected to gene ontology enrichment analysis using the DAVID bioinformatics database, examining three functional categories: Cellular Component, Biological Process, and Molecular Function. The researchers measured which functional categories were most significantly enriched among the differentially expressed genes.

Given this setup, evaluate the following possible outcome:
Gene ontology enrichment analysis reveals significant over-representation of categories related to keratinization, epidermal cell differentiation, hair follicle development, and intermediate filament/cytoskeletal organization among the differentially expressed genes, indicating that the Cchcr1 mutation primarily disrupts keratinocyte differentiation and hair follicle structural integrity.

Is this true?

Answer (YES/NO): YES